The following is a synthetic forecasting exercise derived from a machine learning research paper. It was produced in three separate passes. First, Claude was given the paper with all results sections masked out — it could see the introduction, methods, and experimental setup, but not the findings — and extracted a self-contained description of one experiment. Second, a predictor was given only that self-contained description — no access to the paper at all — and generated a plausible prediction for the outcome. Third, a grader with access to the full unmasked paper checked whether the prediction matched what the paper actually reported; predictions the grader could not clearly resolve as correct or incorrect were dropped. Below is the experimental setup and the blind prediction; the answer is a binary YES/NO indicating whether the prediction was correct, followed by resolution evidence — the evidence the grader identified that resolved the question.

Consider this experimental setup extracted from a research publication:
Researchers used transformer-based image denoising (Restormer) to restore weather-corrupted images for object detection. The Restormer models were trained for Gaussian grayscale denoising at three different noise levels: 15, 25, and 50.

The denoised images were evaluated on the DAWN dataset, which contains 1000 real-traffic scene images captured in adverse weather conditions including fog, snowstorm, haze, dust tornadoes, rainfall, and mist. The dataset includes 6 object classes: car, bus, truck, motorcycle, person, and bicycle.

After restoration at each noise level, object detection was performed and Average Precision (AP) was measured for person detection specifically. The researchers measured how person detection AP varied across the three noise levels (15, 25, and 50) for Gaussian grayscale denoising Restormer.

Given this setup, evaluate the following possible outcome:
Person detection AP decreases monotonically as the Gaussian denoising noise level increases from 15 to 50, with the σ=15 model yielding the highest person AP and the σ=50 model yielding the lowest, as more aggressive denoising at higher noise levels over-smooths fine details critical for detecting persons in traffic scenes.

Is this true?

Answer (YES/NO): NO